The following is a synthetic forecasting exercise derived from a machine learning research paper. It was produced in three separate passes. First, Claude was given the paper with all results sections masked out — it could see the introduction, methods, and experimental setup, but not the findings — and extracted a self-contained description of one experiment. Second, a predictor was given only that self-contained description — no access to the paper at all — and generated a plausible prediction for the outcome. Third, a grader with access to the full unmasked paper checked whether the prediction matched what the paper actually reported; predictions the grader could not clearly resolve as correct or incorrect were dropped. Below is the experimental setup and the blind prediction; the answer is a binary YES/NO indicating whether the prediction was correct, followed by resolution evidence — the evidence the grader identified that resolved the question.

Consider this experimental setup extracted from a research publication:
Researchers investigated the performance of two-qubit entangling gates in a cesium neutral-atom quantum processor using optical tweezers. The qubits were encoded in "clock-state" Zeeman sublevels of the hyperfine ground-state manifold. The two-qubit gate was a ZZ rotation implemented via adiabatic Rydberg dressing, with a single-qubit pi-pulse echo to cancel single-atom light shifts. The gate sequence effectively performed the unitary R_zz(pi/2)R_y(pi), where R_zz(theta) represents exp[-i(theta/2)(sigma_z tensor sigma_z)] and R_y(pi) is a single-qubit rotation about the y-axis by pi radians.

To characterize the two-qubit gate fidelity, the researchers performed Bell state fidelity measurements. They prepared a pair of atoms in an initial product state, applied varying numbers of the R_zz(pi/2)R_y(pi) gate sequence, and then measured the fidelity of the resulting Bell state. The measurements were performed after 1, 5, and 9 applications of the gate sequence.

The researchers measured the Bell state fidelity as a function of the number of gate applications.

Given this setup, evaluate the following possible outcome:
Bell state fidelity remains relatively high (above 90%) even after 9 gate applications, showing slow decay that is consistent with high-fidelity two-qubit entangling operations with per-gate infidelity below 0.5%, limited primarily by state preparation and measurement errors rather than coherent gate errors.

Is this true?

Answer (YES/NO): NO